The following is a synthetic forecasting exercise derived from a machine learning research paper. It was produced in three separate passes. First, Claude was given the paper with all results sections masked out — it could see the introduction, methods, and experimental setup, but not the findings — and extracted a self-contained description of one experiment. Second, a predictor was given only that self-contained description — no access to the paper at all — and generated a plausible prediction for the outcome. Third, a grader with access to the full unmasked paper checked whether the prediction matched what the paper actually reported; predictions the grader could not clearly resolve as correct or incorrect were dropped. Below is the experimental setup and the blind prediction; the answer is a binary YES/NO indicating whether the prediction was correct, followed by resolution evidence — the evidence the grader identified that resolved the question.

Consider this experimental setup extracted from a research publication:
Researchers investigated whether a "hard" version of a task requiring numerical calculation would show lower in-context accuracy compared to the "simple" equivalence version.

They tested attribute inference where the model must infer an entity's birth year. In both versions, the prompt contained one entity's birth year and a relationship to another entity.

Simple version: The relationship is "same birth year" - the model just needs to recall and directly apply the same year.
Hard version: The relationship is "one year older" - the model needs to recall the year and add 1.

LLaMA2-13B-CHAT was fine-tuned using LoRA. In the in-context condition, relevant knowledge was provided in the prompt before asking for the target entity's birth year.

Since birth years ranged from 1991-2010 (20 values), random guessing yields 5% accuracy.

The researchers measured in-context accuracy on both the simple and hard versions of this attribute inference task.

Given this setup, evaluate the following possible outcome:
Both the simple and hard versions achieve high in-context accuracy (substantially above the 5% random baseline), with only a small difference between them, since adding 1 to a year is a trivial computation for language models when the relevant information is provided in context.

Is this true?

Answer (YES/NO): YES